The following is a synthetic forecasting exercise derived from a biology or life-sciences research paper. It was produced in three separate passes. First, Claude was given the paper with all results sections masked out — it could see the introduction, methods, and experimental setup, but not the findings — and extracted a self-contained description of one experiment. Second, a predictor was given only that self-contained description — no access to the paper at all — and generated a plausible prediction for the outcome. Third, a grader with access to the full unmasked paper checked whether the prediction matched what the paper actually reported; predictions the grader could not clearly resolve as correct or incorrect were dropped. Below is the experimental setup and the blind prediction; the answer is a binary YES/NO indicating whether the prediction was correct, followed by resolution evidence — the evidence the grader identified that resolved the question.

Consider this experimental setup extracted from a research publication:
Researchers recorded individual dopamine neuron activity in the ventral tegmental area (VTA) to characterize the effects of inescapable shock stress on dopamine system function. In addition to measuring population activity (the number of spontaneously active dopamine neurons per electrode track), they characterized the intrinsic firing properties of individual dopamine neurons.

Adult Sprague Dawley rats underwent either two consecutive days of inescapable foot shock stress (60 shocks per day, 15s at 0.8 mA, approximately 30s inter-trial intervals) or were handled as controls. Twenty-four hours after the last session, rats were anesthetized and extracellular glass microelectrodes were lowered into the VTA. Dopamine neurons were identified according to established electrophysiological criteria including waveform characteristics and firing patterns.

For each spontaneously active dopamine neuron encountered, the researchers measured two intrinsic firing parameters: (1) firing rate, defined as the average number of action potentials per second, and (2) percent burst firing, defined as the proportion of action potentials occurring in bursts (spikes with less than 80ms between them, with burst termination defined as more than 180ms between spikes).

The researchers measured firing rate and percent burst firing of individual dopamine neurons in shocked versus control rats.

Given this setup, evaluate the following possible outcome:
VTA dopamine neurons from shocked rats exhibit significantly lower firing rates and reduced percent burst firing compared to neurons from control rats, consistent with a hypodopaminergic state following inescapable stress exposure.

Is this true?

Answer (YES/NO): NO